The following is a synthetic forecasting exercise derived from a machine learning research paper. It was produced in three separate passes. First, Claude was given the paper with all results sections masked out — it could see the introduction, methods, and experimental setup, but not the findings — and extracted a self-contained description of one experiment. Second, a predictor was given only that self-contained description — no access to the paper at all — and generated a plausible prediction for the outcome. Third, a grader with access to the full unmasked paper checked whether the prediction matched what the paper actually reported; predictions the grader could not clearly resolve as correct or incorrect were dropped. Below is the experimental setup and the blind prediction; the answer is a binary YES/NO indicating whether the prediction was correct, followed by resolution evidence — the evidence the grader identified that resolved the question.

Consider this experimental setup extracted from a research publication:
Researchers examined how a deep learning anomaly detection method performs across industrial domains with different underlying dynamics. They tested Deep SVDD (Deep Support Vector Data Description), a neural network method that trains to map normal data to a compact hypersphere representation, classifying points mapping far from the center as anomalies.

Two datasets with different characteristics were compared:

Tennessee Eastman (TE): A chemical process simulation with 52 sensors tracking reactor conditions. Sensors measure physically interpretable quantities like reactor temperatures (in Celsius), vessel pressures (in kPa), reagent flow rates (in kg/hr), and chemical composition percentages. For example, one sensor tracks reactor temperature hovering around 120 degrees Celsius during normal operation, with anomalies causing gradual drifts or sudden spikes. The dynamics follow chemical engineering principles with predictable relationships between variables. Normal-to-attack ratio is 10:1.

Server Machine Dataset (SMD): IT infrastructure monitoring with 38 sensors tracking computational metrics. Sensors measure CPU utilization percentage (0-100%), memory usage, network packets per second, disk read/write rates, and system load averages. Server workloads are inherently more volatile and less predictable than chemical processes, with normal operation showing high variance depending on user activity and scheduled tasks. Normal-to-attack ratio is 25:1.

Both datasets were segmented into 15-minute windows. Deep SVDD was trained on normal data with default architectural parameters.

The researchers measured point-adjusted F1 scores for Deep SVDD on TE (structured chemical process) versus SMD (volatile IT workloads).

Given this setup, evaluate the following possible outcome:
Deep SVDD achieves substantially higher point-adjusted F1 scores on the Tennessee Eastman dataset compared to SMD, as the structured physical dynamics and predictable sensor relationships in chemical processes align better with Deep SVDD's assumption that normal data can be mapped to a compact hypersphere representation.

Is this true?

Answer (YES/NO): YES